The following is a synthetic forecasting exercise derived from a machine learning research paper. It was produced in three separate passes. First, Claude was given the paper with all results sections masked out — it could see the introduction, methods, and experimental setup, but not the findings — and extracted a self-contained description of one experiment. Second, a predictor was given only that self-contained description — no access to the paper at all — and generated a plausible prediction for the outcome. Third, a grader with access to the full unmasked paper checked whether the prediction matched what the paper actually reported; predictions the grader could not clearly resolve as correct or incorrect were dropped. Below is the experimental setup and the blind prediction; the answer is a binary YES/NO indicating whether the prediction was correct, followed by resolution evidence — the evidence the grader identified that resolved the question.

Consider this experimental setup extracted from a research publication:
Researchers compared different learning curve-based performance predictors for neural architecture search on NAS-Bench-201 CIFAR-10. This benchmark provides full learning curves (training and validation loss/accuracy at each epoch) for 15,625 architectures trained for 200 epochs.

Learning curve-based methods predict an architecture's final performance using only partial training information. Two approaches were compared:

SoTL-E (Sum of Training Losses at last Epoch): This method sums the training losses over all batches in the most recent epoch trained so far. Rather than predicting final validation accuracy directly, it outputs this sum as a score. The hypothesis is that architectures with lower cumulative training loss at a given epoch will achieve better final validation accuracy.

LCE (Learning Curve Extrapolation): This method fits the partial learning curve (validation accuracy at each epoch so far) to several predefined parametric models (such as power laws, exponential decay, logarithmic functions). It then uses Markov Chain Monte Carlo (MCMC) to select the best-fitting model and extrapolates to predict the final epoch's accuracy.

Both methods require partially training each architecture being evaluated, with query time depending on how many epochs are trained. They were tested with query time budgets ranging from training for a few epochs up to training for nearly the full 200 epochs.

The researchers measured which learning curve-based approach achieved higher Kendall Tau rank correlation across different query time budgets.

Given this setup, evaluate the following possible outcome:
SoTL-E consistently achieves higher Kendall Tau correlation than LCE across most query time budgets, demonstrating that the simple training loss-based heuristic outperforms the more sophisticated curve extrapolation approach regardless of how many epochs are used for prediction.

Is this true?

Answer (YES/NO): YES